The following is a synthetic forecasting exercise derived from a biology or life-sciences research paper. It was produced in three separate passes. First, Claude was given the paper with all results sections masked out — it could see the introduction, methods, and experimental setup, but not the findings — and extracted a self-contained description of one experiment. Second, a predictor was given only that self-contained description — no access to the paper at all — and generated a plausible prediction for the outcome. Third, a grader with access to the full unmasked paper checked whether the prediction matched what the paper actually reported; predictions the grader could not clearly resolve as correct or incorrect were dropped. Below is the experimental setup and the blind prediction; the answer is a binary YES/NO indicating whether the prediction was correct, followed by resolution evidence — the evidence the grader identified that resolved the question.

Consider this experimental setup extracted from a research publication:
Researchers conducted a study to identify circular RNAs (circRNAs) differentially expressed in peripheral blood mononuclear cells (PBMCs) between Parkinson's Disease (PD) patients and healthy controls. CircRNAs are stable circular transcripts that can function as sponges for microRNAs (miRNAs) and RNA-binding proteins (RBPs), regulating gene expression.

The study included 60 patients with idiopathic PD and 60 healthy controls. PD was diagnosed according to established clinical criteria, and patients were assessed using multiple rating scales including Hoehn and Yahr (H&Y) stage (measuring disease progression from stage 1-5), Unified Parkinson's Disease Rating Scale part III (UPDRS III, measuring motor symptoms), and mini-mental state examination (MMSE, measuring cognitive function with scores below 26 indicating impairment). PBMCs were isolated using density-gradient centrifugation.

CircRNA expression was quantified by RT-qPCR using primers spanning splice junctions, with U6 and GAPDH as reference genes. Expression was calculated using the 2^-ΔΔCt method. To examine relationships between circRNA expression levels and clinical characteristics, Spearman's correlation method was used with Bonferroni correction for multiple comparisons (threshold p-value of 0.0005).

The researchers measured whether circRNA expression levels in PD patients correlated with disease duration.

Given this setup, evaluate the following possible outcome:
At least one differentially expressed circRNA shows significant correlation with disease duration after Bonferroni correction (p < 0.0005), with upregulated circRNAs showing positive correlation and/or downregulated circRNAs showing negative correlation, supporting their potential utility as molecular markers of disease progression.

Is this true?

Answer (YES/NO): NO